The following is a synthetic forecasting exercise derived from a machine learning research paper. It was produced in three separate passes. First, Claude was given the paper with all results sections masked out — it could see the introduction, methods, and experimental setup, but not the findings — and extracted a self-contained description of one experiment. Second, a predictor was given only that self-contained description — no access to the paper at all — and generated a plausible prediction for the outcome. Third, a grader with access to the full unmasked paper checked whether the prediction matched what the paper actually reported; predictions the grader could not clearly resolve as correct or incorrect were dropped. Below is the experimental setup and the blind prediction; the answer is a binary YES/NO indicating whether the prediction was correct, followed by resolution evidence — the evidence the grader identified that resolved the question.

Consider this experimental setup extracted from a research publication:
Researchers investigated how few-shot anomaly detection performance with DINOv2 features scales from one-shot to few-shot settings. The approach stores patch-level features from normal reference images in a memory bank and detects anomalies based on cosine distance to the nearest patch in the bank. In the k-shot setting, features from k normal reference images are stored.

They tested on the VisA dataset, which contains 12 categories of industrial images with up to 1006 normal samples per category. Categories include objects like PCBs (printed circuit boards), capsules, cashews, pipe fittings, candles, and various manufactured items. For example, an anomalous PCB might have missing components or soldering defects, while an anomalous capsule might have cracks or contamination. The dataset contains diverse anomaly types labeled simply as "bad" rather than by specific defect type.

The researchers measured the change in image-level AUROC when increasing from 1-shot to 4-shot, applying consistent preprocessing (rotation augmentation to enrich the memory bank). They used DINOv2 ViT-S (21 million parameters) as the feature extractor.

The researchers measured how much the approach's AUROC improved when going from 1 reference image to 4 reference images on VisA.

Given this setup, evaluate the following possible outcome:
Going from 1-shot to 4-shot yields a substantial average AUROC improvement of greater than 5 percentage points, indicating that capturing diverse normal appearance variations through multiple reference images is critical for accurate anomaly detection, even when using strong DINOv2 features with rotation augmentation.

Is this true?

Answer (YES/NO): NO